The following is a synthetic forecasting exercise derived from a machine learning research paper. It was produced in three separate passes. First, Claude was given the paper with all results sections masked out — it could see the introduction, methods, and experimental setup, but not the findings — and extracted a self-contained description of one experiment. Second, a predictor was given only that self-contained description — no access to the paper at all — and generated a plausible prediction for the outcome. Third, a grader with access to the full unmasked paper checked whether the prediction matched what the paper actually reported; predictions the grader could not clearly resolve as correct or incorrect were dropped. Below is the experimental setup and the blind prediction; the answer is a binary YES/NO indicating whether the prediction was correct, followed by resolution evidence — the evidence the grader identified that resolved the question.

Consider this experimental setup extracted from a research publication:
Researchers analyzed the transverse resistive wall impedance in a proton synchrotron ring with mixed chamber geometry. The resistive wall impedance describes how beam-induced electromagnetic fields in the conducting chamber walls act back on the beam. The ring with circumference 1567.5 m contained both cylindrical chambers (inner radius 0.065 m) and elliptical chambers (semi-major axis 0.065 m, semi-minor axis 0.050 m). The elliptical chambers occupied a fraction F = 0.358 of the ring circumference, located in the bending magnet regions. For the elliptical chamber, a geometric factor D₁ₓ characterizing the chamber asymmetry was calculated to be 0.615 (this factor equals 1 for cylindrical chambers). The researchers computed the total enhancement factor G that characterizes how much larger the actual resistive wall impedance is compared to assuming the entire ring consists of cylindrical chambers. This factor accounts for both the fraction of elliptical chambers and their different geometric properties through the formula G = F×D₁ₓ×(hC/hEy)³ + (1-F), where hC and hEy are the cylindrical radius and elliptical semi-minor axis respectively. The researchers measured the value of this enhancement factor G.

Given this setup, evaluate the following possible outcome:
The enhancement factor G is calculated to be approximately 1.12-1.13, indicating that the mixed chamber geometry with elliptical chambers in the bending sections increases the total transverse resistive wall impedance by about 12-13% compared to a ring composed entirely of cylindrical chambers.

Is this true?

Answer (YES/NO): NO